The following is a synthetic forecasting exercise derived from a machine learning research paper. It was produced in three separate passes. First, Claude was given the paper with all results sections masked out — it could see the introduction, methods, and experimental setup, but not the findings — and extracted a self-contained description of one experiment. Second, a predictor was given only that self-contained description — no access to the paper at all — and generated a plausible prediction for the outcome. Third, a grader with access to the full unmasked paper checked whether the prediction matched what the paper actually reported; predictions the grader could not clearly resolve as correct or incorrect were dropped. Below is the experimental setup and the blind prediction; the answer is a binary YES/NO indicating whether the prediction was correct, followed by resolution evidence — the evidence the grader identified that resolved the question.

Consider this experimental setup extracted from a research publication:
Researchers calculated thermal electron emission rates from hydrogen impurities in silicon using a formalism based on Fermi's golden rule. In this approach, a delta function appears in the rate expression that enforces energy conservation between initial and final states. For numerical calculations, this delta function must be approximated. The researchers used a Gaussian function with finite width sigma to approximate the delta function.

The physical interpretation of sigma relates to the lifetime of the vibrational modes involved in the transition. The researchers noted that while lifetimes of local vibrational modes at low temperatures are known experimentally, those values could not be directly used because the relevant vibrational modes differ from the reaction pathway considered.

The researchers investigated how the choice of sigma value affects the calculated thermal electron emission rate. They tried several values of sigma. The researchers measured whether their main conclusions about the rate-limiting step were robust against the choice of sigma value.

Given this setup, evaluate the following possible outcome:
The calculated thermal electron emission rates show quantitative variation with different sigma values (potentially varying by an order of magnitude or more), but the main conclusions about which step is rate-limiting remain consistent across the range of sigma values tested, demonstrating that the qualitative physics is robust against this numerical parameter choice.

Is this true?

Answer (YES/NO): YES